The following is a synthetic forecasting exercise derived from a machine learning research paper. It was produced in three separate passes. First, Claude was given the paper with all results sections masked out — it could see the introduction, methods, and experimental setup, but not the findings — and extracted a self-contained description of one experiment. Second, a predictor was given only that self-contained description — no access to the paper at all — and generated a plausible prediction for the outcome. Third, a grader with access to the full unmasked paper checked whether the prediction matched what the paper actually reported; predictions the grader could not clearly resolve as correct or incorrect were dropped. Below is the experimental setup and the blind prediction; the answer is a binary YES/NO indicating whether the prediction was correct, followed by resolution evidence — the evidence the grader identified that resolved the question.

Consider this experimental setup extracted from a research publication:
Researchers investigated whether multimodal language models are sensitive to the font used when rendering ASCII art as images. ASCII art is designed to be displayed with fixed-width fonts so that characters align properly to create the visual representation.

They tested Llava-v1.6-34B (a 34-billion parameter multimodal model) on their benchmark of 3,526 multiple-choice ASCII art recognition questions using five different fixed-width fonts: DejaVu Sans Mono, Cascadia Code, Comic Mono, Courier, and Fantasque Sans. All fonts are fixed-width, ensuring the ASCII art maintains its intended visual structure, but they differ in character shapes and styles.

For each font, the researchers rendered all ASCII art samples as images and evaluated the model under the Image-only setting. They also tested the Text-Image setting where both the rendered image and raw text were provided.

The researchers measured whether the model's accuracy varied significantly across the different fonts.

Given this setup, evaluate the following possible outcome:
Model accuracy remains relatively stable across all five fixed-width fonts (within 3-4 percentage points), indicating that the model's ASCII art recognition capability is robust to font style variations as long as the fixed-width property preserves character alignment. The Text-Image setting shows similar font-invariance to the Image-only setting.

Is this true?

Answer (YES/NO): NO